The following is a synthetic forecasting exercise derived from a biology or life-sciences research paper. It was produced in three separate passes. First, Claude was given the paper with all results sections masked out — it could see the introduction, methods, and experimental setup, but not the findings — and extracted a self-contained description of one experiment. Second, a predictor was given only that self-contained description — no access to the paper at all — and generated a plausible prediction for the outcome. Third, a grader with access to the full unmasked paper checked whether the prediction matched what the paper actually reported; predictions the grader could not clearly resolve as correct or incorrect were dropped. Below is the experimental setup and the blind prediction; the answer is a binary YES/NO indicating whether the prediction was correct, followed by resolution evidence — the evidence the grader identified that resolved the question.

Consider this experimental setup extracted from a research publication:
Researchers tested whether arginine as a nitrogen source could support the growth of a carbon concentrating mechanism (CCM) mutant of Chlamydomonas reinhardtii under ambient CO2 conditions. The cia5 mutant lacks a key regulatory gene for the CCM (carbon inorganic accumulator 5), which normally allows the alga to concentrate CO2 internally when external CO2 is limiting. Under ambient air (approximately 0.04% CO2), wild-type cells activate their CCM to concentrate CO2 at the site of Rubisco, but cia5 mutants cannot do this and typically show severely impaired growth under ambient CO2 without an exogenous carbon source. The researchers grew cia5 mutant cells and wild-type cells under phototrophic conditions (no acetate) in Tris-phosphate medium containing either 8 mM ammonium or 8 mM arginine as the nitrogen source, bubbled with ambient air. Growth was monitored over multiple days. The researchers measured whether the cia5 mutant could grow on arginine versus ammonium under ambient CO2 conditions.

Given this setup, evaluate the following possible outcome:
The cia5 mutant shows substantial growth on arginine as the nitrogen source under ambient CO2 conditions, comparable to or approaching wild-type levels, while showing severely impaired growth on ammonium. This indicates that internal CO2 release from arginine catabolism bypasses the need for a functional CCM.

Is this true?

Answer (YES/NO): YES